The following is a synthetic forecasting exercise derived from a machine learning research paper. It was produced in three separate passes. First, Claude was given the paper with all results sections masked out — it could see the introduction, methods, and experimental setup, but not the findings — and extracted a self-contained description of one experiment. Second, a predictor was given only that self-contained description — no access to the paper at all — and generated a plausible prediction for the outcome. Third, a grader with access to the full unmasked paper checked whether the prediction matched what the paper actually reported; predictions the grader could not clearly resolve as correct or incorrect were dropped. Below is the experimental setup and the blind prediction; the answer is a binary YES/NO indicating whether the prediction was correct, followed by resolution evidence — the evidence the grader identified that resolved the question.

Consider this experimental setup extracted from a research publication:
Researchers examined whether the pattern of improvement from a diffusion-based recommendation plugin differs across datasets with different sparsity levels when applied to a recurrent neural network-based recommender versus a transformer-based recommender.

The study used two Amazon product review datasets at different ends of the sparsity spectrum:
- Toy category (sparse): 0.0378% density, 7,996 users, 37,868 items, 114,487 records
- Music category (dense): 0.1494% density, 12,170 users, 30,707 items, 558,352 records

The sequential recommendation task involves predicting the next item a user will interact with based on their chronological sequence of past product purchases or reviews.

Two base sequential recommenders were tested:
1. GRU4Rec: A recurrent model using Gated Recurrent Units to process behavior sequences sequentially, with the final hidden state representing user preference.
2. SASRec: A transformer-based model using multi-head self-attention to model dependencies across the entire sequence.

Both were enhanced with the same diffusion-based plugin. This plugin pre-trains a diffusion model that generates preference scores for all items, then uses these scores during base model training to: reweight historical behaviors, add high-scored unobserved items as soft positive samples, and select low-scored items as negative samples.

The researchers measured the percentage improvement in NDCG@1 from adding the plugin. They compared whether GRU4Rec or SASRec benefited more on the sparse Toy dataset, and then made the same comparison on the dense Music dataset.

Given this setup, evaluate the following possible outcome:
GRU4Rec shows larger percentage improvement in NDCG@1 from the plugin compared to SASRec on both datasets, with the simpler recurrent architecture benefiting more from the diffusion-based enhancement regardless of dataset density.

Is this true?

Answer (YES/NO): NO